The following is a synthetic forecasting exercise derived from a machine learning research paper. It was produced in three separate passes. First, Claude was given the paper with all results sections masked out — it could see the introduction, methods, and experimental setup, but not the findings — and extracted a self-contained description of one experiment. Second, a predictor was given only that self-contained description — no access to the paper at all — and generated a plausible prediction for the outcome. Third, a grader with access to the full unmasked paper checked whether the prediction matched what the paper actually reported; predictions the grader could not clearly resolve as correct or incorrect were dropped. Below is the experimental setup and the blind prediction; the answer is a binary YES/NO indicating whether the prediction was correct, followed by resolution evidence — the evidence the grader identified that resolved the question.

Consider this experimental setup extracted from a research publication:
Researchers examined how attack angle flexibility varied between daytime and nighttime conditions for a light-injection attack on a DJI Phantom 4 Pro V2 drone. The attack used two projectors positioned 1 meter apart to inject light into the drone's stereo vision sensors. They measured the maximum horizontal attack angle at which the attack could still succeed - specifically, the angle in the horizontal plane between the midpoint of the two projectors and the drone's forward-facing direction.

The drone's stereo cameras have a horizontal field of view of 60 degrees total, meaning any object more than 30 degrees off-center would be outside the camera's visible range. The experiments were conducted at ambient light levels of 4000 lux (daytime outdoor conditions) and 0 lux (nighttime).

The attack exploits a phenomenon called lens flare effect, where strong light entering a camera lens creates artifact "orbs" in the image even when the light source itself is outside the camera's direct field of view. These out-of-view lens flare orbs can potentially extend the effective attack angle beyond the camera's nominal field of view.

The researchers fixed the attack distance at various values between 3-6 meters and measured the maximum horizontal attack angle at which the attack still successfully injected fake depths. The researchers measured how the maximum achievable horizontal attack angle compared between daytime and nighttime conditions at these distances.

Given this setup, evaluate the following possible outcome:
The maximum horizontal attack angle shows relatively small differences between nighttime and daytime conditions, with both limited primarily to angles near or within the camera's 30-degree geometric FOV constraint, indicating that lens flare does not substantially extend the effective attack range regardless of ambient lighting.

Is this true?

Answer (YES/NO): NO